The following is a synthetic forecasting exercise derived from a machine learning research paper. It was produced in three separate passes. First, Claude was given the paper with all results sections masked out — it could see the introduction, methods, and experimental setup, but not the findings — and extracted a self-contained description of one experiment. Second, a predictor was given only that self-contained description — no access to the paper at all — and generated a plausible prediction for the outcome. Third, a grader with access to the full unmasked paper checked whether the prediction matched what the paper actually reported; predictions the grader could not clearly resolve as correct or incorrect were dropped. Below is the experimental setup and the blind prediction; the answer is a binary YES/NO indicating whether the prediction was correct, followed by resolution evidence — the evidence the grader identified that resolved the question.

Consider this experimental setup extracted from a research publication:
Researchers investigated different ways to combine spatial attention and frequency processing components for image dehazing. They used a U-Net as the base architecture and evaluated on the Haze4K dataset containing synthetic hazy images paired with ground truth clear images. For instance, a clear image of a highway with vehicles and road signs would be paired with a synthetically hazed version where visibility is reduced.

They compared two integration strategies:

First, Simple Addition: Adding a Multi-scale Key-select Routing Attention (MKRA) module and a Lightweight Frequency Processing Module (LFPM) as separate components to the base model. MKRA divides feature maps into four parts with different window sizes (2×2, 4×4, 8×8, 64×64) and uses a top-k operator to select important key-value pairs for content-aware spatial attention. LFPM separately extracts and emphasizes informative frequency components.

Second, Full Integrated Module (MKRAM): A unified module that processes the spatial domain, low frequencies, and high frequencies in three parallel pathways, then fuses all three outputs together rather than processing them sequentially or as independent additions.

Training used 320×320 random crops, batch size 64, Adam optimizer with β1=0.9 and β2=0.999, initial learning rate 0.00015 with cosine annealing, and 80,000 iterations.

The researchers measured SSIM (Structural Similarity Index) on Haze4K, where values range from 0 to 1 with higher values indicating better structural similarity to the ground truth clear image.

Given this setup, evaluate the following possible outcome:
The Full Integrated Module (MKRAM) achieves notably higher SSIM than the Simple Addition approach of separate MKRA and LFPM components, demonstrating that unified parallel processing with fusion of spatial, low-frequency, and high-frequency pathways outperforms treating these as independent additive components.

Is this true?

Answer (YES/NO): YES